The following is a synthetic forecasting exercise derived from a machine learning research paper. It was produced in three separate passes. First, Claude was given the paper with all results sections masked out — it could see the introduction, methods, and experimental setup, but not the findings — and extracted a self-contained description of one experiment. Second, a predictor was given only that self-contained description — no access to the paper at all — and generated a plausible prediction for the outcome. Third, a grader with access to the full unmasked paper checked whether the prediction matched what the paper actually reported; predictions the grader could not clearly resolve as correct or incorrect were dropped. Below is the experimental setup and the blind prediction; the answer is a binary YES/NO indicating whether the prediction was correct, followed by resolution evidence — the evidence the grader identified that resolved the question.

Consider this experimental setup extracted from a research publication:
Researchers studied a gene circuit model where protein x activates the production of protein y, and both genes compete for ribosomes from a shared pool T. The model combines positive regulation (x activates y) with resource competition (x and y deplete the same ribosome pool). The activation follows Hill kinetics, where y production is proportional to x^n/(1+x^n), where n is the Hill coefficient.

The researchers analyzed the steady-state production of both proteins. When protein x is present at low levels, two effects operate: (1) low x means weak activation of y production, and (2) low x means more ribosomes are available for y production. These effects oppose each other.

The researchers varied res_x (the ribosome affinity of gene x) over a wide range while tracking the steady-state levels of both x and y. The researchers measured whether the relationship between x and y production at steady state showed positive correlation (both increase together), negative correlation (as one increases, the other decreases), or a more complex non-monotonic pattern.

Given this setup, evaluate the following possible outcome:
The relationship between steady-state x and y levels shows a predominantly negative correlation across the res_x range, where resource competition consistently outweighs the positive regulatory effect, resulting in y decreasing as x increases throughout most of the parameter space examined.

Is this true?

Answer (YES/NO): NO